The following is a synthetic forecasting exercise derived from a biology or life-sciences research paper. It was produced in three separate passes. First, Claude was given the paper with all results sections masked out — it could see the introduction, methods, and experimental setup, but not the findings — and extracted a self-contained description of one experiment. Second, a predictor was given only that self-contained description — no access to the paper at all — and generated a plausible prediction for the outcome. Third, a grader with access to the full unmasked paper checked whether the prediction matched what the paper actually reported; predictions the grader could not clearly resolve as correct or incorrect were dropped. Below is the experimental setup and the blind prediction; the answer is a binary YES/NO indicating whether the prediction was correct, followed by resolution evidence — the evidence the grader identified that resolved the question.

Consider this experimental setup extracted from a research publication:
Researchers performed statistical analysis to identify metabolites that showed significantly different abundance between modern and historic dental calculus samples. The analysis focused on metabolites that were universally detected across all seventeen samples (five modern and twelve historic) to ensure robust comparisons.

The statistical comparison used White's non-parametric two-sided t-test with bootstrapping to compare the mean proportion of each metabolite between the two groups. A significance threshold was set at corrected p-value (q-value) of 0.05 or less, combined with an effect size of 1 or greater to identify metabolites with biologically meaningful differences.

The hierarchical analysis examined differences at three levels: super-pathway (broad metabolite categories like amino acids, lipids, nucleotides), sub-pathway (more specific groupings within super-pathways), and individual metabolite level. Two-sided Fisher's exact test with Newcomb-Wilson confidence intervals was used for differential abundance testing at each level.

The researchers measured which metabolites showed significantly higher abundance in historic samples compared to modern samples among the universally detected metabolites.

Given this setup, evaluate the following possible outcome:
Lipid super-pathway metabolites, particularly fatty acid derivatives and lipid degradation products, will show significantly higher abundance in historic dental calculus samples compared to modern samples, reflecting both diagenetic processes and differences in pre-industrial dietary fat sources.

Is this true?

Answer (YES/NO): YES